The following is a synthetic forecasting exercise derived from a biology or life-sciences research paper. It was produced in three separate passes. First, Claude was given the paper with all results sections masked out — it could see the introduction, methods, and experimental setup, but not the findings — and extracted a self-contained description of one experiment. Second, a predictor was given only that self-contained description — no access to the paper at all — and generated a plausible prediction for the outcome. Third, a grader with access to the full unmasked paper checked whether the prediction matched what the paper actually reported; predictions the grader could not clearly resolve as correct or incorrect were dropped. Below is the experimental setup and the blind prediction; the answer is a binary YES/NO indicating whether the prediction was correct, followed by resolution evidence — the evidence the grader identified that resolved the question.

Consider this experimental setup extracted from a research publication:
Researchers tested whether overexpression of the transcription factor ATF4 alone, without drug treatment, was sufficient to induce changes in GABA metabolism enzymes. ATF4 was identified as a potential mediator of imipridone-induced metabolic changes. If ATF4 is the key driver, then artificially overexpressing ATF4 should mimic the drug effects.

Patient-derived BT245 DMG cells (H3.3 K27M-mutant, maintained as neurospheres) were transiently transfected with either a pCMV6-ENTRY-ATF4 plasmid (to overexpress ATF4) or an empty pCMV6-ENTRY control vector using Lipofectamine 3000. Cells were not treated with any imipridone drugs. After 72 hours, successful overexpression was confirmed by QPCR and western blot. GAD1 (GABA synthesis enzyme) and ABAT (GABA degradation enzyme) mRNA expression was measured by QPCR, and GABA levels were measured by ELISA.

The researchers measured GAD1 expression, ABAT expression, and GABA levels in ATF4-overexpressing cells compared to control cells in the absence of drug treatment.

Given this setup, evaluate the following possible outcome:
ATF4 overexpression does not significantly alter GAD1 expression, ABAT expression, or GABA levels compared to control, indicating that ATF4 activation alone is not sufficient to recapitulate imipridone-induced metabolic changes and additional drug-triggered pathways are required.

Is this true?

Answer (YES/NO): NO